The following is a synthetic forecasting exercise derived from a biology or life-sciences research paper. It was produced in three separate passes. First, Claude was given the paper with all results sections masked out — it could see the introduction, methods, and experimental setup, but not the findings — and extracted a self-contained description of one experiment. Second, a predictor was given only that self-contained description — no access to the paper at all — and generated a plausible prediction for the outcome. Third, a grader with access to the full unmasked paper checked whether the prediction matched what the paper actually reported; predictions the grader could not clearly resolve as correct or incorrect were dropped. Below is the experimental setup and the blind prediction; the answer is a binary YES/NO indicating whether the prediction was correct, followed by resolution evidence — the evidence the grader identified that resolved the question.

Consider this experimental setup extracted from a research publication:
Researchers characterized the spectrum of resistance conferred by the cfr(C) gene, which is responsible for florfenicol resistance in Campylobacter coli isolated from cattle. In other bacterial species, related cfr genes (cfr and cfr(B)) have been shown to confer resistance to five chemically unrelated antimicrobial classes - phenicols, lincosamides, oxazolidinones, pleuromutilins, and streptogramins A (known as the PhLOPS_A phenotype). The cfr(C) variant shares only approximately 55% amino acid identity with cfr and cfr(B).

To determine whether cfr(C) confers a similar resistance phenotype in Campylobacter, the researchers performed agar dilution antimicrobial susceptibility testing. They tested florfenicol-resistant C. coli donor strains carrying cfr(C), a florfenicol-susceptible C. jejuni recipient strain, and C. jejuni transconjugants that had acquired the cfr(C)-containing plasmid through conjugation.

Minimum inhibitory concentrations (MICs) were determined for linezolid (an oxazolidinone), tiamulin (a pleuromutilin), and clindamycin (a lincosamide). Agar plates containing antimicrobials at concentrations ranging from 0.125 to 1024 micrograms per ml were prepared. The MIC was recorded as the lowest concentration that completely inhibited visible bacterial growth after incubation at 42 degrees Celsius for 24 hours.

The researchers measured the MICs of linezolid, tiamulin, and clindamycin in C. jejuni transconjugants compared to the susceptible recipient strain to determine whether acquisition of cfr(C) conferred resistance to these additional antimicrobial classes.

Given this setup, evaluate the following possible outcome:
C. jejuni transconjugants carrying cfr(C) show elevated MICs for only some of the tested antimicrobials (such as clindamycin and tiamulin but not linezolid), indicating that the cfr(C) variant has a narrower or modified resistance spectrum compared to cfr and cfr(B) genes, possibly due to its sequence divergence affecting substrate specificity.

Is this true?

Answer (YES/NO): NO